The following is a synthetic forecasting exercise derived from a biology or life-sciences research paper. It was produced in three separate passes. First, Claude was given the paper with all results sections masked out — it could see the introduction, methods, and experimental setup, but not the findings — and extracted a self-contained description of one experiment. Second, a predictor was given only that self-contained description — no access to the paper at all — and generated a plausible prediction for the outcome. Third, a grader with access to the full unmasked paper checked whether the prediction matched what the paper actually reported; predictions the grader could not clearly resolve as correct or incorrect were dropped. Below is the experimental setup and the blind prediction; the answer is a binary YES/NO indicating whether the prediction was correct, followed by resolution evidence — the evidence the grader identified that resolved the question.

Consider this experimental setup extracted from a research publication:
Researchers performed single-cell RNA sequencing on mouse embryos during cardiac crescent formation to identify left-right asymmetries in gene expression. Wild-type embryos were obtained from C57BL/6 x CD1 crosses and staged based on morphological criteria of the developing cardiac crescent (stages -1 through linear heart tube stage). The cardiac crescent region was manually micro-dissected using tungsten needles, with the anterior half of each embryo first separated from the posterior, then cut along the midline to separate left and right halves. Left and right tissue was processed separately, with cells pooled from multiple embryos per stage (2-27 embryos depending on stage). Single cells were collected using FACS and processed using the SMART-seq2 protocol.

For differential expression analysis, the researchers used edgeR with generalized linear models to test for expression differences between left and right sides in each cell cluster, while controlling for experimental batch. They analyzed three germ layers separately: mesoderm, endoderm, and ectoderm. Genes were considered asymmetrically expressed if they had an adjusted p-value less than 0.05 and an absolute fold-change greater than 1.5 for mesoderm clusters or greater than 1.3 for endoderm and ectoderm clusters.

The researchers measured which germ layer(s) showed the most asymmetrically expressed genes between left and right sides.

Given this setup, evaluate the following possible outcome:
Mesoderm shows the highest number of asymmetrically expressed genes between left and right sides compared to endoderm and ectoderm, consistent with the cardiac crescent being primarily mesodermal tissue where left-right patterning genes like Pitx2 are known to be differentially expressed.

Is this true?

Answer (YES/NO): YES